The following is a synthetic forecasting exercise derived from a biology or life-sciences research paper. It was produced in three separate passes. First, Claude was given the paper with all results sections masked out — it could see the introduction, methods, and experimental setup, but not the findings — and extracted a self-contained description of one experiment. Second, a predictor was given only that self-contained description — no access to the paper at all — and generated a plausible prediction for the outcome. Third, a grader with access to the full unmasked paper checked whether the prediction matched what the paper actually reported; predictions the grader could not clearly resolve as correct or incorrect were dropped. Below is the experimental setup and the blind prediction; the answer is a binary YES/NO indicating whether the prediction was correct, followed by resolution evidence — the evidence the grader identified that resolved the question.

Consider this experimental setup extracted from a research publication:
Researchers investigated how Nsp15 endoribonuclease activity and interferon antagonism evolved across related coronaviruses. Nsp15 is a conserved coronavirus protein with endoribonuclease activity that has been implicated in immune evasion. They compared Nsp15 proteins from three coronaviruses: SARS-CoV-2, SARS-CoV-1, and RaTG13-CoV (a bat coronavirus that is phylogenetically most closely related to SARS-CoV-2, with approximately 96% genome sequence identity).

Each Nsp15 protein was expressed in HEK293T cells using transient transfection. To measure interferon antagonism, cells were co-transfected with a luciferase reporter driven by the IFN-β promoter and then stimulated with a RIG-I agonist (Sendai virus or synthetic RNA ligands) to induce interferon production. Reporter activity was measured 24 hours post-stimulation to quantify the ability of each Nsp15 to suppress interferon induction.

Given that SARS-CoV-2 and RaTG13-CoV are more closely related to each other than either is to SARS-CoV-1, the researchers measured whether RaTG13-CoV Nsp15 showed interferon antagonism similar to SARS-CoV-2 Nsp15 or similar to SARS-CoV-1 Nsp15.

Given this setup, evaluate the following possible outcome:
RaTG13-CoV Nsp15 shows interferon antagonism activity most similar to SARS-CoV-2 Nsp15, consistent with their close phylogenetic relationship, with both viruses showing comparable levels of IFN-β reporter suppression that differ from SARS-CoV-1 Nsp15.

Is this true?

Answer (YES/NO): YES